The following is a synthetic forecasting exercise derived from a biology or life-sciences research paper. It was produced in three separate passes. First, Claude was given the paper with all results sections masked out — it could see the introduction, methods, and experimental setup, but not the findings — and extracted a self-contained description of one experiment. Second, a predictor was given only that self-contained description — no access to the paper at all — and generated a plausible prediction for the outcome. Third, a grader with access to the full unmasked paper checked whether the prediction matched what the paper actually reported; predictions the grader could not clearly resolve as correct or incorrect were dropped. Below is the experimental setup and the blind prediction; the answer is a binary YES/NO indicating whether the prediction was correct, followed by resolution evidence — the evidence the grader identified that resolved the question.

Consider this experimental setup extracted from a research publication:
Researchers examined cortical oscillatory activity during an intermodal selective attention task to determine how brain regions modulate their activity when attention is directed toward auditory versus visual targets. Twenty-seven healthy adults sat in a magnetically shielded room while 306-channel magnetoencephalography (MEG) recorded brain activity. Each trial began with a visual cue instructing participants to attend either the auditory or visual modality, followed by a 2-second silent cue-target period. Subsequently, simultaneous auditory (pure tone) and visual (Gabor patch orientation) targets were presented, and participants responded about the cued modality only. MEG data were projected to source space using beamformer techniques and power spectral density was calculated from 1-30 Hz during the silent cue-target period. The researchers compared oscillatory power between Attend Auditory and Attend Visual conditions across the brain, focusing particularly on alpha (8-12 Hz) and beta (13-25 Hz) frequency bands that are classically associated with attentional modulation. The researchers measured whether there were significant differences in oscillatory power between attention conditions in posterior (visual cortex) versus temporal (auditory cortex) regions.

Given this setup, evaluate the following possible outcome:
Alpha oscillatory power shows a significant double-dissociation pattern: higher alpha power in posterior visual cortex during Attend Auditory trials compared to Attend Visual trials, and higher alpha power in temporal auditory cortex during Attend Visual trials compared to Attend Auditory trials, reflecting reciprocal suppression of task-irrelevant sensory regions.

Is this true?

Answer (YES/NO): NO